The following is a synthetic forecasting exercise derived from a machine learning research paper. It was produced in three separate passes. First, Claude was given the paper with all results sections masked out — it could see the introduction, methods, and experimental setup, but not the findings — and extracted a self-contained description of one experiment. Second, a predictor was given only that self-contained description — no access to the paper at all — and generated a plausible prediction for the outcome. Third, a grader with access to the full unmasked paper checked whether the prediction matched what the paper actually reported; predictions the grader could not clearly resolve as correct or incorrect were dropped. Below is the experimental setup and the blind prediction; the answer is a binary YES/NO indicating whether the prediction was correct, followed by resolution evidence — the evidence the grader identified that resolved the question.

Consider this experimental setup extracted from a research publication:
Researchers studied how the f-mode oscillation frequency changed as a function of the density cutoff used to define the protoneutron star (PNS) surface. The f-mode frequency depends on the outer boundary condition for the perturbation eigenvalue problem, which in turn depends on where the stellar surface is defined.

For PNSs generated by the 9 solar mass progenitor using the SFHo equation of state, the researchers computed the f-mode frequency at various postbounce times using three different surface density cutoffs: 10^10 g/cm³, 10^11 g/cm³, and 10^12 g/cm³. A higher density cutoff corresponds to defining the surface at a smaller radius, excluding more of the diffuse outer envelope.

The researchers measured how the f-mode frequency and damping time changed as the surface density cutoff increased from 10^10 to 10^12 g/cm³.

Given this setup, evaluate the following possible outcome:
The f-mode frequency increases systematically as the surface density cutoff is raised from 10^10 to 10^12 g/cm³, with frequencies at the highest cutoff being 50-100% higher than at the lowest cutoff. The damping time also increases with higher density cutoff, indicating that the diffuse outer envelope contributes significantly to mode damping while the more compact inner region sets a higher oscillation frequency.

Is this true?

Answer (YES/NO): NO